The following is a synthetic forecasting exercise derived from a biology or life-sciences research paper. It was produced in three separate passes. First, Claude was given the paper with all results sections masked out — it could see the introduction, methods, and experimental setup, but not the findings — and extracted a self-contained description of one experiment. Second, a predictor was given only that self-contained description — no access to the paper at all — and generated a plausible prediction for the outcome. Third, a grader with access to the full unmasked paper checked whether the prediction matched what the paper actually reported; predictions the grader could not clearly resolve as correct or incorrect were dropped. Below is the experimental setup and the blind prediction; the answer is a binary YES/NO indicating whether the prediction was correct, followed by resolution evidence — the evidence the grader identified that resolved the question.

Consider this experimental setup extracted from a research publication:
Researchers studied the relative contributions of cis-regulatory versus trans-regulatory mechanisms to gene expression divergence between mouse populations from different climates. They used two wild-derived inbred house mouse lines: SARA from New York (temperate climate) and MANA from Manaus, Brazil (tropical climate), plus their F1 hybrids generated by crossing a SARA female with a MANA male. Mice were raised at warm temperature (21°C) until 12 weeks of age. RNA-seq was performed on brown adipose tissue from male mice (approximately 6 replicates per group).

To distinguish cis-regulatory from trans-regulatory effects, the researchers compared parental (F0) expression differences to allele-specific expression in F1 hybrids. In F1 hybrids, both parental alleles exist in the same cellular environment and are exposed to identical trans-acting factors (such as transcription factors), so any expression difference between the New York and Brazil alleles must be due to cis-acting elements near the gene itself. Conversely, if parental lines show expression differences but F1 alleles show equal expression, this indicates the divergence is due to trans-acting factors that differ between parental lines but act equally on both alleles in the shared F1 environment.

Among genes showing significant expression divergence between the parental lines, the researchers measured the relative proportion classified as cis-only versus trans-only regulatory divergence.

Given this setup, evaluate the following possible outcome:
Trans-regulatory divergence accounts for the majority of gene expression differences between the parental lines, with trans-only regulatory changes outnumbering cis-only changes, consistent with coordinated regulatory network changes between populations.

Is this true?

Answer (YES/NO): NO